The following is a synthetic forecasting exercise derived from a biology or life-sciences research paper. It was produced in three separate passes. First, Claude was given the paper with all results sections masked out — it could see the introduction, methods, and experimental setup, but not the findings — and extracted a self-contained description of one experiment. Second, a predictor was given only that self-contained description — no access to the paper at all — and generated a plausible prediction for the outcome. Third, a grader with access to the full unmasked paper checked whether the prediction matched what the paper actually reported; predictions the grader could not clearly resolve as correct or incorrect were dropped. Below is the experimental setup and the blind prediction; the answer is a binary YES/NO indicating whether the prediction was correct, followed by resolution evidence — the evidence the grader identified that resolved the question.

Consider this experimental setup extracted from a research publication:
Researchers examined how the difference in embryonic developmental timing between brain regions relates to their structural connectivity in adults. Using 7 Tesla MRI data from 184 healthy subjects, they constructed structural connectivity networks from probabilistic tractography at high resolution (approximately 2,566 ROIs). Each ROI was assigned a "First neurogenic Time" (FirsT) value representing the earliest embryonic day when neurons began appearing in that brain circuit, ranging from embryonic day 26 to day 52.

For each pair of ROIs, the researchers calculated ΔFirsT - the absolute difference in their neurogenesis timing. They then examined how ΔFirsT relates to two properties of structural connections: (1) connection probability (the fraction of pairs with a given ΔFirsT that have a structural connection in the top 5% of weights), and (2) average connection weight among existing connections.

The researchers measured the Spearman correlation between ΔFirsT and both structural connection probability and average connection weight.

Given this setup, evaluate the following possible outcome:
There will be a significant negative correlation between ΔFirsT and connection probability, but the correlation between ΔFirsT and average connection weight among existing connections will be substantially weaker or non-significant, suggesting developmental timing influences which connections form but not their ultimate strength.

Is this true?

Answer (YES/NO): NO